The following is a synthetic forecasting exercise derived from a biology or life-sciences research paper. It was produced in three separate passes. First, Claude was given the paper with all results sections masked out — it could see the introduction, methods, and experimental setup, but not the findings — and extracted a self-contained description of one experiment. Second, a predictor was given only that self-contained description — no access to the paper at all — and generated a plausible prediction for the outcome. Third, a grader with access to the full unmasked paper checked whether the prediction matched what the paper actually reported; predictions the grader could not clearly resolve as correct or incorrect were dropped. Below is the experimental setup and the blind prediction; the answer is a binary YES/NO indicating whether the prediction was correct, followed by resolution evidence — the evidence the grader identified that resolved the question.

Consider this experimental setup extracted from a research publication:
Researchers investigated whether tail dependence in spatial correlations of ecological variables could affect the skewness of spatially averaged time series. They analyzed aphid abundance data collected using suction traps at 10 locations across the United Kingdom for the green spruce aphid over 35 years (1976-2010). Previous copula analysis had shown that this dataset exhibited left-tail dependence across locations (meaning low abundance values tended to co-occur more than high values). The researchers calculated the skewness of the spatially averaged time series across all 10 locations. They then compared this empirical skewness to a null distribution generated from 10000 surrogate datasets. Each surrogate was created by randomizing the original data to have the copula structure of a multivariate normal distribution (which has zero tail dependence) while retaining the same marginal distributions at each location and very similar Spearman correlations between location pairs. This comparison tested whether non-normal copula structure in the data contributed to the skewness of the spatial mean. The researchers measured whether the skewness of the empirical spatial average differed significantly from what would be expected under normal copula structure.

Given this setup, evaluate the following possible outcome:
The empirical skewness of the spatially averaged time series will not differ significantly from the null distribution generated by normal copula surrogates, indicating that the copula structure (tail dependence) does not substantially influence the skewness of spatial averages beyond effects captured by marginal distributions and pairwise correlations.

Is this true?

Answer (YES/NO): NO